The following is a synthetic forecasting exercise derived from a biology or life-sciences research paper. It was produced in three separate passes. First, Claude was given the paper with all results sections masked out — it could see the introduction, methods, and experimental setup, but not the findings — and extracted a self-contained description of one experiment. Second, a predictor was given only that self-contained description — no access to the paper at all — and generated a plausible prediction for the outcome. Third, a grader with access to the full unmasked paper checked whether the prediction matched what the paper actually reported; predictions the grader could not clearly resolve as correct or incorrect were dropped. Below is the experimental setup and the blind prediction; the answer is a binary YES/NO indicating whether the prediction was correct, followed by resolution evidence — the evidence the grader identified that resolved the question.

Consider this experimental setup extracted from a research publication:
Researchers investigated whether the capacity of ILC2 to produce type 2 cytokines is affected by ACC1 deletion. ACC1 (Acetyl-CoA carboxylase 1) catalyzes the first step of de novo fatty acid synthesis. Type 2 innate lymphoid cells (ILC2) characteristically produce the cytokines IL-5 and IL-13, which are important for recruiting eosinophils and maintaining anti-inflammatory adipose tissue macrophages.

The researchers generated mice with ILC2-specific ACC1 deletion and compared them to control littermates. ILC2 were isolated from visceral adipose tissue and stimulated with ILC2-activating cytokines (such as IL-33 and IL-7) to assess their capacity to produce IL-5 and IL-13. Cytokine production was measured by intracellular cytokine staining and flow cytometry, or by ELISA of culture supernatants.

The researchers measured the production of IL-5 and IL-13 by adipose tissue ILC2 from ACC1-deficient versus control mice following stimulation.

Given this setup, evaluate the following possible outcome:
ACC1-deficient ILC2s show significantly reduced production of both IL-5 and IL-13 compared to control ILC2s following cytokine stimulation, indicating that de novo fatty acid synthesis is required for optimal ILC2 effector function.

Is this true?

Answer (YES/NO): YES